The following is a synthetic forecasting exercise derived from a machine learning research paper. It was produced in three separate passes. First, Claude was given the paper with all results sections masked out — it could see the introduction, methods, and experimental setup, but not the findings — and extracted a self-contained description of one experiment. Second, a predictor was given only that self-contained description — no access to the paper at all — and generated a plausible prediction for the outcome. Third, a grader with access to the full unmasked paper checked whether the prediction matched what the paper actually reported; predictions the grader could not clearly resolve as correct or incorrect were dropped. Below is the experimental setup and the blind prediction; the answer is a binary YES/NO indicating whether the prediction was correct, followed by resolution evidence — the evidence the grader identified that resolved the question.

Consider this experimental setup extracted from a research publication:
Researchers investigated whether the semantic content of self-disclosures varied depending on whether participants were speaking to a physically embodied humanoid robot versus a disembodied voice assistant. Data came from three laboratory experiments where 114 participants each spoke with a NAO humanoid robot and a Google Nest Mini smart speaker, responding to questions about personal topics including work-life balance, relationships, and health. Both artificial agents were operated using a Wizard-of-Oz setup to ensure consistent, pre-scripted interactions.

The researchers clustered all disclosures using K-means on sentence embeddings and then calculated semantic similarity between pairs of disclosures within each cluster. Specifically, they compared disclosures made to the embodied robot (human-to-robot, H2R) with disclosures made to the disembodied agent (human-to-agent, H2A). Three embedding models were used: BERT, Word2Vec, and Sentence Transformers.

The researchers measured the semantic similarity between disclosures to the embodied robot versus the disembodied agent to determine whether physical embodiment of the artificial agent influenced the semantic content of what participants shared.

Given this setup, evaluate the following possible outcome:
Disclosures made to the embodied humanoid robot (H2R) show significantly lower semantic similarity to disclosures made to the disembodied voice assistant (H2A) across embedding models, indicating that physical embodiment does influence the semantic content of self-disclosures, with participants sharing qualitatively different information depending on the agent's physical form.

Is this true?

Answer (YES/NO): NO